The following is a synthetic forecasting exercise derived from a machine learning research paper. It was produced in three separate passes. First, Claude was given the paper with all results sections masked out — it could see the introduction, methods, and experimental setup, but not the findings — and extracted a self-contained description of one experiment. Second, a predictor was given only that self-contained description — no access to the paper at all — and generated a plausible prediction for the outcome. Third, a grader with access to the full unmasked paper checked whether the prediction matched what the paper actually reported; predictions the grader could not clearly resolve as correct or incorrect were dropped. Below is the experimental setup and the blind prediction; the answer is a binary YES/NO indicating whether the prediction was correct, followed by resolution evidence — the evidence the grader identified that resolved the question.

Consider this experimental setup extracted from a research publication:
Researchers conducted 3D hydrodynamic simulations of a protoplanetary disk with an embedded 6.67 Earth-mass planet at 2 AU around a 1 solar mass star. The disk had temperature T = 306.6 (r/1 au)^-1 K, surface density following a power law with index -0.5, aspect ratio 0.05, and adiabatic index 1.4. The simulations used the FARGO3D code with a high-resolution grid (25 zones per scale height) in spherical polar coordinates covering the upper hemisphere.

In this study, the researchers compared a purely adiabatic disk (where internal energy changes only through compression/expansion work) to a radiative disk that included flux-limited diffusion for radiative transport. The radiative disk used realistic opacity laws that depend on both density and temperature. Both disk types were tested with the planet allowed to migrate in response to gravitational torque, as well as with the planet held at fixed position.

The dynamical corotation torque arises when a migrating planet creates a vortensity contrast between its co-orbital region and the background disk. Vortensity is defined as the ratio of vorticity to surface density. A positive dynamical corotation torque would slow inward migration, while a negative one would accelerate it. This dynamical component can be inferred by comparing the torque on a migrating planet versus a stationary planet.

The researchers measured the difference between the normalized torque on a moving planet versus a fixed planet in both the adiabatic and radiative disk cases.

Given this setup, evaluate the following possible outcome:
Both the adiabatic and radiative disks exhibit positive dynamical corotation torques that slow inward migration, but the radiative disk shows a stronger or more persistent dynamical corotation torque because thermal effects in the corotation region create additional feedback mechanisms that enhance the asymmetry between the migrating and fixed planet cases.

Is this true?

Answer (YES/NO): NO